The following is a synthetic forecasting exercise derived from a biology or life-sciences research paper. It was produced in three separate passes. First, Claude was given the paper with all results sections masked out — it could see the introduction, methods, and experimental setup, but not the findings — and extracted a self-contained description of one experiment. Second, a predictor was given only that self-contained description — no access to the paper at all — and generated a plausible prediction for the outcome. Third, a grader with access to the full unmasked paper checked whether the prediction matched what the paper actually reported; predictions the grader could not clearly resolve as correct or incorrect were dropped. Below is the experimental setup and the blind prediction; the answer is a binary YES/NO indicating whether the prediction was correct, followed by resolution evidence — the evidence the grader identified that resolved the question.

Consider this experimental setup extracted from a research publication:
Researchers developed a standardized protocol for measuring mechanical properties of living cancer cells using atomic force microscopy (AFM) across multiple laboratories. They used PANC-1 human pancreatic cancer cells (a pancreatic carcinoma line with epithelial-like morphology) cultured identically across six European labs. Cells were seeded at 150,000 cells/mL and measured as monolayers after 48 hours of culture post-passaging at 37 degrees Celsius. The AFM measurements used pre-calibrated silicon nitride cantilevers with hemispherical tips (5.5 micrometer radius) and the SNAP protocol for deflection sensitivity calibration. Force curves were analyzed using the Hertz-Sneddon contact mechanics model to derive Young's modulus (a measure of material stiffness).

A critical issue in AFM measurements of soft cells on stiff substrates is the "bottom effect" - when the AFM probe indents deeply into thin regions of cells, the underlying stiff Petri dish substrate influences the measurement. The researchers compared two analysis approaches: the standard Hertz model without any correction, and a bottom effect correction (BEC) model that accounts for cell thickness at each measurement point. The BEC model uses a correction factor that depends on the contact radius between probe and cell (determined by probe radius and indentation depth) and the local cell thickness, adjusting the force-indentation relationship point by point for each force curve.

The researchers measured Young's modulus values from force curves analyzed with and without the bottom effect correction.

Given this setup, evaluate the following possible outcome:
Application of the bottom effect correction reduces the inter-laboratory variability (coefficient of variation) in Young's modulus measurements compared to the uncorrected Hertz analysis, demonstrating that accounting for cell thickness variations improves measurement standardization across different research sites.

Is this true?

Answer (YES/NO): NO